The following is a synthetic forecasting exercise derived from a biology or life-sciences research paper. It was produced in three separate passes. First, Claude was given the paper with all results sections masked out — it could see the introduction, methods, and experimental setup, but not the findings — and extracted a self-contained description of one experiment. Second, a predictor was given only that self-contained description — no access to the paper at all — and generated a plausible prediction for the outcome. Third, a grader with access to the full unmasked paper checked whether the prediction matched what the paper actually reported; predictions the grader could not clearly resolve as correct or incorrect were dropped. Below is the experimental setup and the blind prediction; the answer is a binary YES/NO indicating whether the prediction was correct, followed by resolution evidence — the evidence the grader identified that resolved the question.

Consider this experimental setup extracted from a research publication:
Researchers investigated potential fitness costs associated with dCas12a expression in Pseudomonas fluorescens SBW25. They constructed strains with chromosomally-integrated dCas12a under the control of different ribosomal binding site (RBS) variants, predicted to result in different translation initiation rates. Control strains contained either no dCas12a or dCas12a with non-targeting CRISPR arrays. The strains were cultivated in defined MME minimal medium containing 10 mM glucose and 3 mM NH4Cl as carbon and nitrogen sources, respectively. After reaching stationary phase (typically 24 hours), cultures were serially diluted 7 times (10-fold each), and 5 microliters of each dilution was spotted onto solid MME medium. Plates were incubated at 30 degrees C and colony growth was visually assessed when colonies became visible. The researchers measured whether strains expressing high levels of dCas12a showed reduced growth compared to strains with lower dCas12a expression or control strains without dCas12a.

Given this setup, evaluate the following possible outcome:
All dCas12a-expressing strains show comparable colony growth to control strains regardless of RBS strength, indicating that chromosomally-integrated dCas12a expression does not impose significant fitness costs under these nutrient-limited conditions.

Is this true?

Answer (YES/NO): NO